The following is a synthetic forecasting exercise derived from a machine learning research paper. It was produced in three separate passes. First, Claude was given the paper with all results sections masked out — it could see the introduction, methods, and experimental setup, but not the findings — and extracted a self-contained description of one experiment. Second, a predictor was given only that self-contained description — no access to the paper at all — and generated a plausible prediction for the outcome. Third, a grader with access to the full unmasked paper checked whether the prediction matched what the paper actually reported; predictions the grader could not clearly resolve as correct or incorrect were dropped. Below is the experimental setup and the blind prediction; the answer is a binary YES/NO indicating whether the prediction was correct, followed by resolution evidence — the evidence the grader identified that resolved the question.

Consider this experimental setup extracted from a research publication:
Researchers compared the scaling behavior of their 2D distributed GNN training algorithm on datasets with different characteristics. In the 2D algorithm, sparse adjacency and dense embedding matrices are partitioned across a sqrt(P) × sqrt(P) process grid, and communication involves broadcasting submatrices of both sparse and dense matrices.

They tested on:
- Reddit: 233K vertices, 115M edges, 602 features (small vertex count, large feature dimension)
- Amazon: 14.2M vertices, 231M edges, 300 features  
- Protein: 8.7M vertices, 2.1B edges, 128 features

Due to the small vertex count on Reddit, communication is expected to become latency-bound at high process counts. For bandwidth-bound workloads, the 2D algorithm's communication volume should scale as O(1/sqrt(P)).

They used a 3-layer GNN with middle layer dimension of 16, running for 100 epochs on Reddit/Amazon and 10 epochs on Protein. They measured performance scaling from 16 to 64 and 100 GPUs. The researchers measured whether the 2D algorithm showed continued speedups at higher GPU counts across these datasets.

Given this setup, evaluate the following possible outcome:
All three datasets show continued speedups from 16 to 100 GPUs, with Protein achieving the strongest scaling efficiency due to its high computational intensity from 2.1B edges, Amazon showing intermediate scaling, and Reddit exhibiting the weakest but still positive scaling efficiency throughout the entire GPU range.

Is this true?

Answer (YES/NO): NO